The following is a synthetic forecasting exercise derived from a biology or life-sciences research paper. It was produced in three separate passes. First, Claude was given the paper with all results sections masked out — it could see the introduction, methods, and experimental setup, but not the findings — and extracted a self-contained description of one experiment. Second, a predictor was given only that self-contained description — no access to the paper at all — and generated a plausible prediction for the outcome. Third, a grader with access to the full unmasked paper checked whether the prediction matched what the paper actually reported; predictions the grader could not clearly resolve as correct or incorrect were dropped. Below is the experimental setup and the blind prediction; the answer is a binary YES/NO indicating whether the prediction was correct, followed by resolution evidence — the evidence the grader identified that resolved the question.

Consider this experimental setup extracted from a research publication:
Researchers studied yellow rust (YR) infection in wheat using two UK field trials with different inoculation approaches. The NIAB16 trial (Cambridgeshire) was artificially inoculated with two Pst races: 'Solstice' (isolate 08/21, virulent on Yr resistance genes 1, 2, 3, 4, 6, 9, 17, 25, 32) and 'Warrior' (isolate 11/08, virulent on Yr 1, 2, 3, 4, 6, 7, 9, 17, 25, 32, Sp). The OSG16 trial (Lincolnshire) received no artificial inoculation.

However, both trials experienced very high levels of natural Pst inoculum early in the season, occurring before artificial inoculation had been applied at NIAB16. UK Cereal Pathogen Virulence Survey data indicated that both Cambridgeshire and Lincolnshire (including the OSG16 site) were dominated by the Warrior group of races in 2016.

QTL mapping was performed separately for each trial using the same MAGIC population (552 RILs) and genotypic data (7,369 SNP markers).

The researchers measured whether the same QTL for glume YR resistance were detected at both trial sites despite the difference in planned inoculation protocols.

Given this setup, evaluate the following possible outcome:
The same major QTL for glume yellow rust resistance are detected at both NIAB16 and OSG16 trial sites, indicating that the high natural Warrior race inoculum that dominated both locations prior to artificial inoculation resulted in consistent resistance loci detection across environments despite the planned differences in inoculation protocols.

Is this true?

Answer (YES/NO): NO